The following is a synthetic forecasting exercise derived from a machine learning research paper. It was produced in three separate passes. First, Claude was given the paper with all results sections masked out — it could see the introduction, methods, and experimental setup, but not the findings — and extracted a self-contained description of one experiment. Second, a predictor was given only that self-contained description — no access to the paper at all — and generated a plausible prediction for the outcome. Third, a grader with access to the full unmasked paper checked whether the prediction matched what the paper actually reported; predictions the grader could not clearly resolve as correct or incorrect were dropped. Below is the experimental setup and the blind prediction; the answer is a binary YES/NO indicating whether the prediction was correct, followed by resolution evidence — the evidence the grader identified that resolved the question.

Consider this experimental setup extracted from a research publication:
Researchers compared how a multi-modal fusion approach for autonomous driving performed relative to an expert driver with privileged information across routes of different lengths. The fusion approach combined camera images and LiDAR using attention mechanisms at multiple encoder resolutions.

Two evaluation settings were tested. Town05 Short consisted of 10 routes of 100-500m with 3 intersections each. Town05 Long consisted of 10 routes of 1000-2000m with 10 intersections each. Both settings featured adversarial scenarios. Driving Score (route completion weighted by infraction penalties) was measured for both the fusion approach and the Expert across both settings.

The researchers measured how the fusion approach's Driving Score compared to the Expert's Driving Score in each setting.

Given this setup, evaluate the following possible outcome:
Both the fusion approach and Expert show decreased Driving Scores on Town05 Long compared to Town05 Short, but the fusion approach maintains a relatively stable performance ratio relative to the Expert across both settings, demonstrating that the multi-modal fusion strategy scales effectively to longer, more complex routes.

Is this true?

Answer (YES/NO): NO